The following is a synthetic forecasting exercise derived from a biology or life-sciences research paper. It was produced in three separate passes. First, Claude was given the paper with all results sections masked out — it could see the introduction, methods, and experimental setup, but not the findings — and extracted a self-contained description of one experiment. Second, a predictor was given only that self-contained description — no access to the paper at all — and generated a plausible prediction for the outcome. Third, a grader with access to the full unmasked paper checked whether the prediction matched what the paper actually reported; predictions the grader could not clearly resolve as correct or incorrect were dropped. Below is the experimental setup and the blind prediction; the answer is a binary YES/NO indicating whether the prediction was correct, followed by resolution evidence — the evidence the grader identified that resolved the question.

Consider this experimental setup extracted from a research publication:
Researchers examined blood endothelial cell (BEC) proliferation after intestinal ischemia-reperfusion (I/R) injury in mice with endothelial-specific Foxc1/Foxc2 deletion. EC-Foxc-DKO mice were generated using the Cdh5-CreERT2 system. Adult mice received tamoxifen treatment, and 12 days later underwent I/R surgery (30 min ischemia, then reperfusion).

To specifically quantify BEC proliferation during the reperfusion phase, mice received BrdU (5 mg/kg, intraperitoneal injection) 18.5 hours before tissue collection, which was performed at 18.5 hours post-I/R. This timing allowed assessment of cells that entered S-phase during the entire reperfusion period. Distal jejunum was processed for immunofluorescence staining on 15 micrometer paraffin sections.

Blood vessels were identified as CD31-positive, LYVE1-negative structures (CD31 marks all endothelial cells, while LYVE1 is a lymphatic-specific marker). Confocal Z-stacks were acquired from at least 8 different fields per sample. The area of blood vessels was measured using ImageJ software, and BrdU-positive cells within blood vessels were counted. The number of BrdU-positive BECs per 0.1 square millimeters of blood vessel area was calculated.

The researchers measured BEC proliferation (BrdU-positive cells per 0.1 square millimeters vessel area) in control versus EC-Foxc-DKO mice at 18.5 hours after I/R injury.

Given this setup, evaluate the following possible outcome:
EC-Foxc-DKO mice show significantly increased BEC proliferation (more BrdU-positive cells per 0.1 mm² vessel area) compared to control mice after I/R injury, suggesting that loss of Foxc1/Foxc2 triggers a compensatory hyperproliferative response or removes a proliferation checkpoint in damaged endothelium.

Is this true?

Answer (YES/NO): NO